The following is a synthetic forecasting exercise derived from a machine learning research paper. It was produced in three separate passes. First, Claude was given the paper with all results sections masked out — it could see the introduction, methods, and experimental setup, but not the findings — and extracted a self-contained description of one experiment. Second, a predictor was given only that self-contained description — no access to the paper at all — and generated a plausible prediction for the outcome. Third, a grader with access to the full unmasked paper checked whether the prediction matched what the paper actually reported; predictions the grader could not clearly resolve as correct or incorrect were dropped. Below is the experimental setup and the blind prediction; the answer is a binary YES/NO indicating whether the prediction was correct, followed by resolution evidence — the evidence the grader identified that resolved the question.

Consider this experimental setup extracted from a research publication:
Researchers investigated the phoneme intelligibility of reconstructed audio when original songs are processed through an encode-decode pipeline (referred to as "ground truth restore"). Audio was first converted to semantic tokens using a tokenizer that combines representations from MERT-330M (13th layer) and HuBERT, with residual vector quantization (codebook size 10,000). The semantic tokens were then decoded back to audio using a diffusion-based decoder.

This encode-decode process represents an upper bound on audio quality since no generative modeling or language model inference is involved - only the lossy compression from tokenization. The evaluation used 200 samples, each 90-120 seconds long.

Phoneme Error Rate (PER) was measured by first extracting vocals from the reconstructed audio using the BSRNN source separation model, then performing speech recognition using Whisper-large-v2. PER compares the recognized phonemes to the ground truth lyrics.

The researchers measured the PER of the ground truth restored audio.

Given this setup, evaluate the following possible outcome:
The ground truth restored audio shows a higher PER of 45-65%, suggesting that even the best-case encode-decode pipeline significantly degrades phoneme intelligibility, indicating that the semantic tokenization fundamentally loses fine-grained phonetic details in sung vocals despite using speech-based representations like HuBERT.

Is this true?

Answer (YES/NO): NO